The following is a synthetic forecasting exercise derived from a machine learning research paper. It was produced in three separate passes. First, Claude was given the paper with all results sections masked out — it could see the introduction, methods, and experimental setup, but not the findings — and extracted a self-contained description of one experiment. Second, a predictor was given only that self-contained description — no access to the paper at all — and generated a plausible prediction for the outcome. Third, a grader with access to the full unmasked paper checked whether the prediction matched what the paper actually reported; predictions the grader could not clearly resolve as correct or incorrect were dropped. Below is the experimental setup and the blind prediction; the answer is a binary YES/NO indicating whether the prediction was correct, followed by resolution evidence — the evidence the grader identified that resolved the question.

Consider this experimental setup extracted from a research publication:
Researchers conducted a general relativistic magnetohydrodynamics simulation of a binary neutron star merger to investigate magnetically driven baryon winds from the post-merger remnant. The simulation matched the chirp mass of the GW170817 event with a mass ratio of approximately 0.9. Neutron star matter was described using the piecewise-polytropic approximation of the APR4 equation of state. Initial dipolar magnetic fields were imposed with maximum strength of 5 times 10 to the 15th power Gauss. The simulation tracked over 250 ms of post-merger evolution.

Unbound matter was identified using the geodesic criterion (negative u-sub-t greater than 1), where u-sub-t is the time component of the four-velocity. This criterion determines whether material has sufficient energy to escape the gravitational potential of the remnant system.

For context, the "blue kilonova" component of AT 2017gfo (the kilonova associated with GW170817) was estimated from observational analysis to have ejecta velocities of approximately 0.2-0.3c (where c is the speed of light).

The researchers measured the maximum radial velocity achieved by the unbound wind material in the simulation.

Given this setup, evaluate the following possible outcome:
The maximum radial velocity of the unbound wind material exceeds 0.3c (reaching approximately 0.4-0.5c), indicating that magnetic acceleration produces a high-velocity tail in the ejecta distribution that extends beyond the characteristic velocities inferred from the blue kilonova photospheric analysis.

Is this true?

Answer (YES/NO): NO